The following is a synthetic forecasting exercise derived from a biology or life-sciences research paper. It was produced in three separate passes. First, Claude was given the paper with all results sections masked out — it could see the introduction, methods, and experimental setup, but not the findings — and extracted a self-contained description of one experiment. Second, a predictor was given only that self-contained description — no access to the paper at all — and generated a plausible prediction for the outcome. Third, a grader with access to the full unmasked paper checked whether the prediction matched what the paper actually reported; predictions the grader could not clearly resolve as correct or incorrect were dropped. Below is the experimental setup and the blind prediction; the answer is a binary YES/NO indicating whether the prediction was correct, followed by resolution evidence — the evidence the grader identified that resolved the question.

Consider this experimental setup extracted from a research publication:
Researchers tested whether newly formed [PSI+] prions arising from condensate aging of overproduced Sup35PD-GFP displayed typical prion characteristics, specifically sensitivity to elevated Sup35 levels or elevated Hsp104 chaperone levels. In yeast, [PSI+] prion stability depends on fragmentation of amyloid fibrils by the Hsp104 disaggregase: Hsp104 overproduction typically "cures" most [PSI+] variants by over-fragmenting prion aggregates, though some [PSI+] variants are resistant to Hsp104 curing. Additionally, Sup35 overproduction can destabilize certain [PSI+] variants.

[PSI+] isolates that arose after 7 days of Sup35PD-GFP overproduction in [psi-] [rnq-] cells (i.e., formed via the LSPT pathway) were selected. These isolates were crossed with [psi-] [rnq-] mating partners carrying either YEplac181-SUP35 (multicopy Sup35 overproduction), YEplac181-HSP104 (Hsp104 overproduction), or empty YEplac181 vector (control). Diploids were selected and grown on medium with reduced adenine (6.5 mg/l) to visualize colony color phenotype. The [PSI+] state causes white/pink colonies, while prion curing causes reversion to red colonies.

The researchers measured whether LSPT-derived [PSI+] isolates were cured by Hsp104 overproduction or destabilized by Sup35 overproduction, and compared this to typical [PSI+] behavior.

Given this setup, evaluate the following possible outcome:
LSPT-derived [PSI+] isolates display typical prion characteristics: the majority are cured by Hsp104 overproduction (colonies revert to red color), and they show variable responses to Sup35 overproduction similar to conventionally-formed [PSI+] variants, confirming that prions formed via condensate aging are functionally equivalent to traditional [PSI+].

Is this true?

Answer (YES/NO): NO